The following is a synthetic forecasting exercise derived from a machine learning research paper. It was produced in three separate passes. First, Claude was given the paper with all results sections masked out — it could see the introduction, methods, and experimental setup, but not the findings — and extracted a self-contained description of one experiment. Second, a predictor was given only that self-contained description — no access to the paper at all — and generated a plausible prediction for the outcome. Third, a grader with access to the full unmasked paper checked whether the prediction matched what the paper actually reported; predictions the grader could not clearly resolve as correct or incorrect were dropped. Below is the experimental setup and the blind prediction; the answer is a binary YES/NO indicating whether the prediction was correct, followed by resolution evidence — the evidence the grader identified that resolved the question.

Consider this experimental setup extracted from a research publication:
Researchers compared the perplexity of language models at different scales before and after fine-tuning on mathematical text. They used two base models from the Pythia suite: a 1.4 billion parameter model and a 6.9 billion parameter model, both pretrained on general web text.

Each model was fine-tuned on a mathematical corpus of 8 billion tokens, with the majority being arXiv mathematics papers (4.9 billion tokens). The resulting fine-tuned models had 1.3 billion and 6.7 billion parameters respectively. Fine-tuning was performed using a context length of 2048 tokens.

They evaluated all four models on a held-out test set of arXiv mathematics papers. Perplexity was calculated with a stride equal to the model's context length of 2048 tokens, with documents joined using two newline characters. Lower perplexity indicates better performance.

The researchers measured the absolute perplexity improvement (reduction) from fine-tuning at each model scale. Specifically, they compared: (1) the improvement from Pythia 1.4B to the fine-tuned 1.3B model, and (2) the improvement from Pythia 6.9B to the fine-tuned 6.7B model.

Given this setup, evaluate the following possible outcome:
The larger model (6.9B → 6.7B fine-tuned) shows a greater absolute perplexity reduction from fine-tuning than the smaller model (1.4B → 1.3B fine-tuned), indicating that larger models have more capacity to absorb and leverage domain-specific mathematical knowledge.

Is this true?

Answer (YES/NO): NO